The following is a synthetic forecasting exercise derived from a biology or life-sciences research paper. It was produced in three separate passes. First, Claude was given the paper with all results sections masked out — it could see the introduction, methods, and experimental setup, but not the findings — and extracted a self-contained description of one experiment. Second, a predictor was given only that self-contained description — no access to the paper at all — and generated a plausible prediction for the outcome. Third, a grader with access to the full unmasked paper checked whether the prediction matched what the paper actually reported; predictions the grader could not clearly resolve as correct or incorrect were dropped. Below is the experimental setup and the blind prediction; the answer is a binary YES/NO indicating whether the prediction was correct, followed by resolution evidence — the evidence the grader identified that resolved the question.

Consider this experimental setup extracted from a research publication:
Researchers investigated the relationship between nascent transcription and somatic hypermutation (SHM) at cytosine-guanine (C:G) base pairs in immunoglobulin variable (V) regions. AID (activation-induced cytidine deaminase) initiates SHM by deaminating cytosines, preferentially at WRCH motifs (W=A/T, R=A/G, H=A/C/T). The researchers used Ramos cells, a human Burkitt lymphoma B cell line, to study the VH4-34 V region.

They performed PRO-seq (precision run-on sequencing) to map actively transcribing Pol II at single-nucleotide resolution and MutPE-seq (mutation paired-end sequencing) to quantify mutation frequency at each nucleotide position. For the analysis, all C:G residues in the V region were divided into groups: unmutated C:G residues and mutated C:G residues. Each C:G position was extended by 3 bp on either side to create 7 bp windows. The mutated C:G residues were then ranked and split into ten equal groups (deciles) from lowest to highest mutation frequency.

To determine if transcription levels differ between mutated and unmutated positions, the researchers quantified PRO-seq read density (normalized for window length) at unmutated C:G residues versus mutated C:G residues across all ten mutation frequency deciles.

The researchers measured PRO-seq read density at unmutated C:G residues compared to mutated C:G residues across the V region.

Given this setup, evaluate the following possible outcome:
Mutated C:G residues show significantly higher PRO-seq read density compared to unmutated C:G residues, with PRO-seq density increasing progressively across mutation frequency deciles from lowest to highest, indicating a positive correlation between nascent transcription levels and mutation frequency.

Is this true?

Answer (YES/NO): NO